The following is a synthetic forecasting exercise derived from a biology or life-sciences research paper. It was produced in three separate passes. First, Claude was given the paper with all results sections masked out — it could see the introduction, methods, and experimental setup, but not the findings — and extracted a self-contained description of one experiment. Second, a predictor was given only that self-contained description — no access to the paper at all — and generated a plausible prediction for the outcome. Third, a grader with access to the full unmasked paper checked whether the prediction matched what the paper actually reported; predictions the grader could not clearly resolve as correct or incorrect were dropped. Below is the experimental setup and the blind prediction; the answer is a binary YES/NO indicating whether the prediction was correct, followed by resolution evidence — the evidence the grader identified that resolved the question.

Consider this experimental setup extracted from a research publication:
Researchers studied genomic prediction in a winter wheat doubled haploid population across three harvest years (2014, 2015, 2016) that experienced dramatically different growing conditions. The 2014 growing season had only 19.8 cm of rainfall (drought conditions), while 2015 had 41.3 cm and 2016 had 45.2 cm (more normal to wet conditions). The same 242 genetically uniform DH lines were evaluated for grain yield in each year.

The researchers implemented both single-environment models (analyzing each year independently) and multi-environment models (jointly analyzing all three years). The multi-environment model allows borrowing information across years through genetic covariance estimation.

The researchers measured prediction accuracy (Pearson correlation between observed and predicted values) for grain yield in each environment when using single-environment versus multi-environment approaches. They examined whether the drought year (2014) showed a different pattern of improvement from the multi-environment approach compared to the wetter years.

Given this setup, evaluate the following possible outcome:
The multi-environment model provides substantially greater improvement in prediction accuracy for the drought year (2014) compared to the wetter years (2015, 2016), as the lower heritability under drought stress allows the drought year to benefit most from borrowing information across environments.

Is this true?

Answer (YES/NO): NO